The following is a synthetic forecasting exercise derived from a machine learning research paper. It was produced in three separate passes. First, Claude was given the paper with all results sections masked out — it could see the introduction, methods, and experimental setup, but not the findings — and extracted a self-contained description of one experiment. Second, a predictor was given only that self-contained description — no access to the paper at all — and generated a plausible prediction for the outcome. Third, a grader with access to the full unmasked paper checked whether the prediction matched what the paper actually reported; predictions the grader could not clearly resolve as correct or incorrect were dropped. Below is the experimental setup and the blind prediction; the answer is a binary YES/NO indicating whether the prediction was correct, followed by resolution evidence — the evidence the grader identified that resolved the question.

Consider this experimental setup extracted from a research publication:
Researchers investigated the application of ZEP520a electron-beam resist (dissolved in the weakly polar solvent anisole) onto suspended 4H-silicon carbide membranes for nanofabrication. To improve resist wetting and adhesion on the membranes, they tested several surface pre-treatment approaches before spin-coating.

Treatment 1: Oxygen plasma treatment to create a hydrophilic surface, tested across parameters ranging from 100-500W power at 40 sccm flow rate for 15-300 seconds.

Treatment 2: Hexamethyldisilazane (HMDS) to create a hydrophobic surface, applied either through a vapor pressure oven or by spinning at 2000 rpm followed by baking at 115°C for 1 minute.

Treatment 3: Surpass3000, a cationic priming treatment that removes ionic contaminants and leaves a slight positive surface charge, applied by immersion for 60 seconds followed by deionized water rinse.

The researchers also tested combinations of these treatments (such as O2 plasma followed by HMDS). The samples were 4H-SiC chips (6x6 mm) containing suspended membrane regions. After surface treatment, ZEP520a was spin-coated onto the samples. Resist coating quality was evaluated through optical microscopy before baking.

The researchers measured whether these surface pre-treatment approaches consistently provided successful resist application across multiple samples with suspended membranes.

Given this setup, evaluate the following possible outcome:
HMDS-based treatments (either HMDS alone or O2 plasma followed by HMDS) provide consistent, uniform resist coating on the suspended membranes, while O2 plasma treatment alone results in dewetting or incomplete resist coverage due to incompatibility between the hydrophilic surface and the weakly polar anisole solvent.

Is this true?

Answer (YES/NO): NO